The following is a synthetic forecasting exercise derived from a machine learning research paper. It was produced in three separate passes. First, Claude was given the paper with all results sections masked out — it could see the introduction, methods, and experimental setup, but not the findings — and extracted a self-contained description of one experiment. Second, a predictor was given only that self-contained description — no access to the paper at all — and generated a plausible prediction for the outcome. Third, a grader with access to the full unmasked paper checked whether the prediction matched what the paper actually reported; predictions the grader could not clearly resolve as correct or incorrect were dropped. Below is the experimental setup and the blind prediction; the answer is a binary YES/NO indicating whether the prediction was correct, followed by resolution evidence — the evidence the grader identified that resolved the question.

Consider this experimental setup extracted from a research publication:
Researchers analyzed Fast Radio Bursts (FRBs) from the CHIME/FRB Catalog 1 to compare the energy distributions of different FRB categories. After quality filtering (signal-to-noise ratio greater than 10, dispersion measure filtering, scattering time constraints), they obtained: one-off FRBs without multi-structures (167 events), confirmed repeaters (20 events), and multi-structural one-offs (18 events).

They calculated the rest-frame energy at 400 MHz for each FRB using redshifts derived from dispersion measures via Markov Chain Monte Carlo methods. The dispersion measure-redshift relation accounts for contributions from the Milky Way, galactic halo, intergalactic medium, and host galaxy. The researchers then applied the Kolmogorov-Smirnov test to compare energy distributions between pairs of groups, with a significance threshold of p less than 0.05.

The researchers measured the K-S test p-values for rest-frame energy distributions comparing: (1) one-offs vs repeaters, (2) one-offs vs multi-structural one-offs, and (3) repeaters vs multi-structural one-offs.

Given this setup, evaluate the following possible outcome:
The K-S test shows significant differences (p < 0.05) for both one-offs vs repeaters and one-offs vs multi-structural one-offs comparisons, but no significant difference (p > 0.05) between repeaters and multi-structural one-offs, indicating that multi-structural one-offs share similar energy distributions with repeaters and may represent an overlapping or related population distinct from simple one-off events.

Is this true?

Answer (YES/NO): NO